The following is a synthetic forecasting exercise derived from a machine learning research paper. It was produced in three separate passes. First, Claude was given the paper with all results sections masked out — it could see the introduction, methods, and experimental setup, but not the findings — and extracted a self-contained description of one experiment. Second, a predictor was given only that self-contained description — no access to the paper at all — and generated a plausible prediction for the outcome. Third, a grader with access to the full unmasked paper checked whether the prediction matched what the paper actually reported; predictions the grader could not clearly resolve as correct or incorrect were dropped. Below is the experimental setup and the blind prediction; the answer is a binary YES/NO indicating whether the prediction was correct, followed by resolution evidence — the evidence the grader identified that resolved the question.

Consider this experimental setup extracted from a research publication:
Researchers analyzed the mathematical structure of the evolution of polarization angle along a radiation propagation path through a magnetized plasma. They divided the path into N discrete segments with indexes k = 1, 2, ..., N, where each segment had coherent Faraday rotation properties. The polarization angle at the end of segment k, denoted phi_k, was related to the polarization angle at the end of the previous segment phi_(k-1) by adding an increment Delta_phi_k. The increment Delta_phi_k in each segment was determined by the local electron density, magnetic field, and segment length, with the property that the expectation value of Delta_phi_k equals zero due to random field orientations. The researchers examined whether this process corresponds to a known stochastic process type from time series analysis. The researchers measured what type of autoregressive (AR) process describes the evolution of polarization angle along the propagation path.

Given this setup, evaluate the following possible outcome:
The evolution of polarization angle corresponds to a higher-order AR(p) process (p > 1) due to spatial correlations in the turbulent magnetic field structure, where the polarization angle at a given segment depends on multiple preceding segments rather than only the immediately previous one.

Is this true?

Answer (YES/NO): NO